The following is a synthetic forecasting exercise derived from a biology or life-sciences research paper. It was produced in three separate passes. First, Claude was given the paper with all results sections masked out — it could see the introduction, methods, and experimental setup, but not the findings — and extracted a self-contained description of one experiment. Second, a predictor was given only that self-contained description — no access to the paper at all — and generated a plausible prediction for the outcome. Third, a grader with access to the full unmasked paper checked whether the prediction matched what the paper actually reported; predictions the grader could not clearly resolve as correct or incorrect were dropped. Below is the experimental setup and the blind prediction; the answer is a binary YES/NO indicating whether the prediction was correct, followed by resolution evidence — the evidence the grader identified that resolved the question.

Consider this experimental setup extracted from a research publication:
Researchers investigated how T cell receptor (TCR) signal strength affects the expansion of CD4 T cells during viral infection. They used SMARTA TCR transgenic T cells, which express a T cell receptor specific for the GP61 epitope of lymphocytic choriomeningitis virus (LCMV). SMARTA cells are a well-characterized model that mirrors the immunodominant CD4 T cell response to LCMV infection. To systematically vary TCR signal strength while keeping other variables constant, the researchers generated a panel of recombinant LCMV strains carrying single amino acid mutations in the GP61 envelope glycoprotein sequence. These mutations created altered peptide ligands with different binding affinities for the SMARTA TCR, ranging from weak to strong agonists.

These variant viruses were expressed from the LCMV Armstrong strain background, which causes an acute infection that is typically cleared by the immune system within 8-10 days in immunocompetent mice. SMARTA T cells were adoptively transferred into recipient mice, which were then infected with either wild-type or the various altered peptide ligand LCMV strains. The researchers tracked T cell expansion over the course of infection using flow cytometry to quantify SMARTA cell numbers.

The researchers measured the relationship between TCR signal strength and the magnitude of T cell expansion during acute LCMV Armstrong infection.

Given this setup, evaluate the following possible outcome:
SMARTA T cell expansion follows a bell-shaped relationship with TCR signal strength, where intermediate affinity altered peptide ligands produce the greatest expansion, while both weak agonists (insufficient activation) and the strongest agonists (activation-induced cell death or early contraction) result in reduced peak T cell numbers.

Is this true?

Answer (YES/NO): NO